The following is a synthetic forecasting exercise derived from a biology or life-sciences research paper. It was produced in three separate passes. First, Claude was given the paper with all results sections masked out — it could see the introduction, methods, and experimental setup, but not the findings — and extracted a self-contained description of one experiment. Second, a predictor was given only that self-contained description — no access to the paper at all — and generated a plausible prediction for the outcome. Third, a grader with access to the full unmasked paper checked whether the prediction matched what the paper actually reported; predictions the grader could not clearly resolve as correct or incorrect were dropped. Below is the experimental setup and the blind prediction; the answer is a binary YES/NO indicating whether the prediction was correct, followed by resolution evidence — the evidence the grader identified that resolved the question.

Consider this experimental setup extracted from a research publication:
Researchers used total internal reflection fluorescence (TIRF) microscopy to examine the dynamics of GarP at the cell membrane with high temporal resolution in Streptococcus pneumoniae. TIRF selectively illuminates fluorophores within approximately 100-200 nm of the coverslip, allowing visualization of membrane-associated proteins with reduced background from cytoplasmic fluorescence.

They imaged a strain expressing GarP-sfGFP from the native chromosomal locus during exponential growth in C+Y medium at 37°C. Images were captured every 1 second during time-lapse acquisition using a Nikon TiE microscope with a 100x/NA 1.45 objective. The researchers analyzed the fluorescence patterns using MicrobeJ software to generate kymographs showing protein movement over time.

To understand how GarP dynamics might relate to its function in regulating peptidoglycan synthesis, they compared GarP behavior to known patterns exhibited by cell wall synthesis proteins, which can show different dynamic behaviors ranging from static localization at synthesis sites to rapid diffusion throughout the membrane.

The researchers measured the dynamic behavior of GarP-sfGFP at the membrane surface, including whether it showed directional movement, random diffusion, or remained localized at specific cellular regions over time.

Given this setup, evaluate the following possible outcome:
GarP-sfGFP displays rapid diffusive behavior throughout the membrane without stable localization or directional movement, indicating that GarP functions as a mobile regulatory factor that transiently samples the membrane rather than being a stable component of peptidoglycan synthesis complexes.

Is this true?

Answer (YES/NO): NO